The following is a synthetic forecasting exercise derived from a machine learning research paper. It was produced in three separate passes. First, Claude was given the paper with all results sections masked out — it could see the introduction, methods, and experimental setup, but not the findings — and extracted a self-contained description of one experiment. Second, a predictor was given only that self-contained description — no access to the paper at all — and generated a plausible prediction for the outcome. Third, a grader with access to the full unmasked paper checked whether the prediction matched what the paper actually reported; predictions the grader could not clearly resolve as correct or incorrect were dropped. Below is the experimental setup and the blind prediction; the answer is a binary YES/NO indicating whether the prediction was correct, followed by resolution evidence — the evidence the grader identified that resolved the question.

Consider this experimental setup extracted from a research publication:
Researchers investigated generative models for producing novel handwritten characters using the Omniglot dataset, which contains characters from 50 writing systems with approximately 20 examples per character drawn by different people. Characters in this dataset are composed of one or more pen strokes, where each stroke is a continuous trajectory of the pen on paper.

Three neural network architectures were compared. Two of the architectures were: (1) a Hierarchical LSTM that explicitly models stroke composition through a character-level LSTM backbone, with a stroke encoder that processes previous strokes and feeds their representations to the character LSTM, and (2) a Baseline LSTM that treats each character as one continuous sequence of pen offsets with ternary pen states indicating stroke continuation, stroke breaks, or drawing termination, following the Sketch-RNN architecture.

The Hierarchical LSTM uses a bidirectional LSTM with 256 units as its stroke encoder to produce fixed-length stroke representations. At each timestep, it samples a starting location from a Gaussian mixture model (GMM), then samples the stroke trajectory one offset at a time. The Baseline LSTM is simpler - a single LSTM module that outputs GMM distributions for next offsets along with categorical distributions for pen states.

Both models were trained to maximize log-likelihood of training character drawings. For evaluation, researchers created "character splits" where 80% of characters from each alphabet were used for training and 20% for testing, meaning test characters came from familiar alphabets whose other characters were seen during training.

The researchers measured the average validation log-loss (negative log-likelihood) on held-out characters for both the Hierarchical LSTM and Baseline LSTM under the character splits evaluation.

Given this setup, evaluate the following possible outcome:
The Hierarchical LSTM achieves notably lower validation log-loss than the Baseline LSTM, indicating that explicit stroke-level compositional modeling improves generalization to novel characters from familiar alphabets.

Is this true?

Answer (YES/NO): NO